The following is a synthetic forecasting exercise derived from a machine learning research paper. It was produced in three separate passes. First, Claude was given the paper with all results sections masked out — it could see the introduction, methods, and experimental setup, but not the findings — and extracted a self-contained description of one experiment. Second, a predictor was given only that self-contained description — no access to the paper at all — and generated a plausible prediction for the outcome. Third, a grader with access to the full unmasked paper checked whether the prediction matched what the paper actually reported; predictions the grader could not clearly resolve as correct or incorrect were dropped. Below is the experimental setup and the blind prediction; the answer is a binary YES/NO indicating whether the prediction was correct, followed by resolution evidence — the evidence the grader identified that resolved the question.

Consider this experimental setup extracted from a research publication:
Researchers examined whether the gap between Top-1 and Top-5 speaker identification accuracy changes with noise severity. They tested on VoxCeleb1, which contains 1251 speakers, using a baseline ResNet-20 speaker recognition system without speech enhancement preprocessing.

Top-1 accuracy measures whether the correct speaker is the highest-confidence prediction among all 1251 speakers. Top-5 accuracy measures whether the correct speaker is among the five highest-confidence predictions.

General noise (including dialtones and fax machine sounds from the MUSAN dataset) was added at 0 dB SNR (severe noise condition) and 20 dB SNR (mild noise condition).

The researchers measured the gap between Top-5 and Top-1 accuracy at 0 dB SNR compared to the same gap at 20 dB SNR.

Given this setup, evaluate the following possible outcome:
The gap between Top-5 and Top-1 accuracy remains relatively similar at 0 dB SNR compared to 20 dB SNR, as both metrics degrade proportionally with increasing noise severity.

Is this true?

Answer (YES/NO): NO